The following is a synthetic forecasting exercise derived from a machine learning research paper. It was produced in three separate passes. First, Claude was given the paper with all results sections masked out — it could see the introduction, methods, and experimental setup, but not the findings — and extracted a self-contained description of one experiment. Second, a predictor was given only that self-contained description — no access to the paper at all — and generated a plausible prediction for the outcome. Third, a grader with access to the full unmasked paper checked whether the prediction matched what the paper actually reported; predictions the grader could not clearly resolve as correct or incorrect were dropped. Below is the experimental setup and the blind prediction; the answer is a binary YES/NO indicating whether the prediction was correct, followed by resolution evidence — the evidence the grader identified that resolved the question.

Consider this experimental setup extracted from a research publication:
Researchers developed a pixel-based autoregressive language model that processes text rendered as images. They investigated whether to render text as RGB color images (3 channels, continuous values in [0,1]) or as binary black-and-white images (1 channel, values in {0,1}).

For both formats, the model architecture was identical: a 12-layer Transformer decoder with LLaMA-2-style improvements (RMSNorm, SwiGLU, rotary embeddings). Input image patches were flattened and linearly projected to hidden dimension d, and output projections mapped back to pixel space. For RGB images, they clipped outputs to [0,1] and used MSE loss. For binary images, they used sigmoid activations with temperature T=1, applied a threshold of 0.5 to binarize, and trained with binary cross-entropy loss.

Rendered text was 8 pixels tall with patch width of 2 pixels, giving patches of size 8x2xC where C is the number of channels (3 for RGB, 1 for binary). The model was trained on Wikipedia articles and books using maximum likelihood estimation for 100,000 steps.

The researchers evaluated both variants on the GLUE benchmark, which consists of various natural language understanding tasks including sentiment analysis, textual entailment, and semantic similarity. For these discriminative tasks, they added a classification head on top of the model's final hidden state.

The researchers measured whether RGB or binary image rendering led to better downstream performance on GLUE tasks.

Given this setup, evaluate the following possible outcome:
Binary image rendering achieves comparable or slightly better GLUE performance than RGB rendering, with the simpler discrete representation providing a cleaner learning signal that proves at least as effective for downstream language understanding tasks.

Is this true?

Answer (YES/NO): YES